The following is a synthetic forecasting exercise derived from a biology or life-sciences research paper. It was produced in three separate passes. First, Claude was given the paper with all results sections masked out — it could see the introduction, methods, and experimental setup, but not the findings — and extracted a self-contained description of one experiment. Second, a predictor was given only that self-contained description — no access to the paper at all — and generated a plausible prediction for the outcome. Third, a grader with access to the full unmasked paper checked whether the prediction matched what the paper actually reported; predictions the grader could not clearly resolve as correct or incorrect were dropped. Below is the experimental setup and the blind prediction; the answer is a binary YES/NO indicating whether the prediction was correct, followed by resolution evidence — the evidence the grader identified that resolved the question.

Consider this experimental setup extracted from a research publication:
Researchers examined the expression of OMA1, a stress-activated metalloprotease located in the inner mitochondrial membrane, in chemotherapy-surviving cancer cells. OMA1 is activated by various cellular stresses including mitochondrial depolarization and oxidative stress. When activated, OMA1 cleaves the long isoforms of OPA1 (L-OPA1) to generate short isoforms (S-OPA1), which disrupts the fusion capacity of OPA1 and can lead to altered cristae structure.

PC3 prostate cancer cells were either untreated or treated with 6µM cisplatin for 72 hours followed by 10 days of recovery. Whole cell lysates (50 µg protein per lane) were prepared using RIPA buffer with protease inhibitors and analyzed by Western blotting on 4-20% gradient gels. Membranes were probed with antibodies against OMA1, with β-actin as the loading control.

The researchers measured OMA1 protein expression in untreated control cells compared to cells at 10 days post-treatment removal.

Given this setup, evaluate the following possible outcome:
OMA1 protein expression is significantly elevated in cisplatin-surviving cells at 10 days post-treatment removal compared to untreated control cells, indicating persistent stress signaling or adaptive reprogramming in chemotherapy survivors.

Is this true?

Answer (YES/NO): NO